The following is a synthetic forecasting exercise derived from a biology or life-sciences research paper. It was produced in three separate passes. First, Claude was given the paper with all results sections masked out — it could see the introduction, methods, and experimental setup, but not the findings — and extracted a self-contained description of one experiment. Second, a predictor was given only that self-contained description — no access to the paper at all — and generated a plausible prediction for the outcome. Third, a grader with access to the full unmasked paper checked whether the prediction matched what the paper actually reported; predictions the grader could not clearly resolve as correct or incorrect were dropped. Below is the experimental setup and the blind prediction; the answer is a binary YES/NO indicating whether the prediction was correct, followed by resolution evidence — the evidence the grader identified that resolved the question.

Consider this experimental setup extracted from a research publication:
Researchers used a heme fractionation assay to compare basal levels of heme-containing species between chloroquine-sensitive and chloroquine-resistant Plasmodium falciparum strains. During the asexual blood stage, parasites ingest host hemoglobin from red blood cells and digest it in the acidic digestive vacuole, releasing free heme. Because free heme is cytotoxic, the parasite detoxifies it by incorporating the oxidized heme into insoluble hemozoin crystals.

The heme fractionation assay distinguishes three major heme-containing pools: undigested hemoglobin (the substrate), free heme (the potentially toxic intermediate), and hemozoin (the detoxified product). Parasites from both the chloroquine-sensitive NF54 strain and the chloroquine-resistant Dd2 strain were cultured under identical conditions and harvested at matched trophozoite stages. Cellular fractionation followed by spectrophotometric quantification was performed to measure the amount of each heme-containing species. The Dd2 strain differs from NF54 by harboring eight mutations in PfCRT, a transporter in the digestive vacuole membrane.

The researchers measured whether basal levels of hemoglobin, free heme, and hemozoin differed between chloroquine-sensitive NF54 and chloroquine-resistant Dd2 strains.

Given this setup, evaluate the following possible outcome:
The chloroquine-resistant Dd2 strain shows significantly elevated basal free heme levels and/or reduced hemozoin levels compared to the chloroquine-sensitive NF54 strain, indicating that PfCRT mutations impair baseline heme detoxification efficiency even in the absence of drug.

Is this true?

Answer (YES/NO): NO